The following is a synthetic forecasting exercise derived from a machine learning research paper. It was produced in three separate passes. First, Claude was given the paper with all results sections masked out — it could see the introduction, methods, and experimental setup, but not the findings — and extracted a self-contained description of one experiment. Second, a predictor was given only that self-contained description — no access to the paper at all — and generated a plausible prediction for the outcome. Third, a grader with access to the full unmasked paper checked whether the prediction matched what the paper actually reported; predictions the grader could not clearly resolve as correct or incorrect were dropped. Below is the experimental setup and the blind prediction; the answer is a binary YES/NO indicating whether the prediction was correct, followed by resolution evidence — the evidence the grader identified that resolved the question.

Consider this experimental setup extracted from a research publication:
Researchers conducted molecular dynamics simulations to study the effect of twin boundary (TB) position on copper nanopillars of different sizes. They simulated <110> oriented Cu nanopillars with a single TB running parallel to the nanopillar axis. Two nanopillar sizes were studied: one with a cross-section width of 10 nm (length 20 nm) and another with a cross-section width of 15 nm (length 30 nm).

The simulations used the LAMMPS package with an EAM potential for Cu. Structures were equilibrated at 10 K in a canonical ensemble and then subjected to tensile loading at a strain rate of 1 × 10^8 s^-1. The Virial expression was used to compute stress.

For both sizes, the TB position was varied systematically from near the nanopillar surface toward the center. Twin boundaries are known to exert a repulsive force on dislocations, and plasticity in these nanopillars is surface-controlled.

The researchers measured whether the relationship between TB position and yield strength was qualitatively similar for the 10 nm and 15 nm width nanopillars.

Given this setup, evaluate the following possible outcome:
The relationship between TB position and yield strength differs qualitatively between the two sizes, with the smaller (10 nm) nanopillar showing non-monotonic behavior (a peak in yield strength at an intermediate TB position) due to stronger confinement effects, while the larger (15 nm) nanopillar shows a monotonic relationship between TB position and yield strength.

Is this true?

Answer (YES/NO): NO